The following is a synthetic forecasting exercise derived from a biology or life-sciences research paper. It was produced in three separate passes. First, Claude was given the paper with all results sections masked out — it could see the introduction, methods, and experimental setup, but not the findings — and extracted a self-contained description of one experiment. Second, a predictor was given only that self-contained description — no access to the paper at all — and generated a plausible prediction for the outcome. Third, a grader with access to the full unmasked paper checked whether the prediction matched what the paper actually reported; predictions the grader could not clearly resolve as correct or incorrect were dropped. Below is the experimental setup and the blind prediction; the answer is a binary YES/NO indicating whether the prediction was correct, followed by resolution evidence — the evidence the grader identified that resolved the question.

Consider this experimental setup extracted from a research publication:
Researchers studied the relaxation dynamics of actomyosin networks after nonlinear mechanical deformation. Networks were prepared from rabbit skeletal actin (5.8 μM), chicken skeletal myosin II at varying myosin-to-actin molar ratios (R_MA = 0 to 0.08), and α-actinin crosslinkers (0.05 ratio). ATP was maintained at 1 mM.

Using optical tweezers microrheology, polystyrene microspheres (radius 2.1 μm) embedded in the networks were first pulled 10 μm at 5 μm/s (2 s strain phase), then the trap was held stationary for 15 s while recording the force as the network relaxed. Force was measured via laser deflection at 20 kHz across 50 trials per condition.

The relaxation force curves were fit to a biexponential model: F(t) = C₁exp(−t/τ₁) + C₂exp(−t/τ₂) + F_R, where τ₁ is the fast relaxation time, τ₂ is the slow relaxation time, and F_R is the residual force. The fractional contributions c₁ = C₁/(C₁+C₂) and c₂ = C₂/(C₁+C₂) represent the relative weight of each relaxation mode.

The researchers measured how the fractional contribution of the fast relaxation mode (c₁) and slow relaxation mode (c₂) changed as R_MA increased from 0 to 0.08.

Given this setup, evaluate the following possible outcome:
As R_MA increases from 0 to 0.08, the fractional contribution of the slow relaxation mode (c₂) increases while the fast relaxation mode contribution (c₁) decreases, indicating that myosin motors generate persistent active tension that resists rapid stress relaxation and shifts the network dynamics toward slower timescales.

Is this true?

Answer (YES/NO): NO